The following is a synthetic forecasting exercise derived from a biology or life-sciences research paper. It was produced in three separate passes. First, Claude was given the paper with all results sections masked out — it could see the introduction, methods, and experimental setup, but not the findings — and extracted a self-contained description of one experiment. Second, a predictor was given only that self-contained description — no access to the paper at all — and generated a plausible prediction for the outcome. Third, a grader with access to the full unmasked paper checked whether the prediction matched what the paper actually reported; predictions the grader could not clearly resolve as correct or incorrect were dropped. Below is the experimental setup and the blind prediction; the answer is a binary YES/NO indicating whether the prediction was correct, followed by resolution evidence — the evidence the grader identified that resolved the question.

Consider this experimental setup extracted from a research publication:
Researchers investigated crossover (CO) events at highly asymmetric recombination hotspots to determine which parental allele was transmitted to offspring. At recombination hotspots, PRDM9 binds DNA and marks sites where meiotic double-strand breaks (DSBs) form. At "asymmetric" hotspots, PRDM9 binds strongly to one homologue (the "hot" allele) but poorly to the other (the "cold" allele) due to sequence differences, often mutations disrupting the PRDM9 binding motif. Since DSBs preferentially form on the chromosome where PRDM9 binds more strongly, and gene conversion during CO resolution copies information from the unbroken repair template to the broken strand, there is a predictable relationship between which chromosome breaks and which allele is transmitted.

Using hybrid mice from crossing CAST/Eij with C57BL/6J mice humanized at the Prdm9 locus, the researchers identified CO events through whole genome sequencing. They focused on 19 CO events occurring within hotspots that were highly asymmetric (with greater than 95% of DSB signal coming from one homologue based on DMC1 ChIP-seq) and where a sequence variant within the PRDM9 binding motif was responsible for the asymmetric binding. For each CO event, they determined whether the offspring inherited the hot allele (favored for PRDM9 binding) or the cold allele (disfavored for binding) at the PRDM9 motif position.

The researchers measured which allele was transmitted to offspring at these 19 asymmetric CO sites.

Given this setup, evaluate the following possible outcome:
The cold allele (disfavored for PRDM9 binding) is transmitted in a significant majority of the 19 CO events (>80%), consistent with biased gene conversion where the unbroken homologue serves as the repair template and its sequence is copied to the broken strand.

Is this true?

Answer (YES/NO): YES